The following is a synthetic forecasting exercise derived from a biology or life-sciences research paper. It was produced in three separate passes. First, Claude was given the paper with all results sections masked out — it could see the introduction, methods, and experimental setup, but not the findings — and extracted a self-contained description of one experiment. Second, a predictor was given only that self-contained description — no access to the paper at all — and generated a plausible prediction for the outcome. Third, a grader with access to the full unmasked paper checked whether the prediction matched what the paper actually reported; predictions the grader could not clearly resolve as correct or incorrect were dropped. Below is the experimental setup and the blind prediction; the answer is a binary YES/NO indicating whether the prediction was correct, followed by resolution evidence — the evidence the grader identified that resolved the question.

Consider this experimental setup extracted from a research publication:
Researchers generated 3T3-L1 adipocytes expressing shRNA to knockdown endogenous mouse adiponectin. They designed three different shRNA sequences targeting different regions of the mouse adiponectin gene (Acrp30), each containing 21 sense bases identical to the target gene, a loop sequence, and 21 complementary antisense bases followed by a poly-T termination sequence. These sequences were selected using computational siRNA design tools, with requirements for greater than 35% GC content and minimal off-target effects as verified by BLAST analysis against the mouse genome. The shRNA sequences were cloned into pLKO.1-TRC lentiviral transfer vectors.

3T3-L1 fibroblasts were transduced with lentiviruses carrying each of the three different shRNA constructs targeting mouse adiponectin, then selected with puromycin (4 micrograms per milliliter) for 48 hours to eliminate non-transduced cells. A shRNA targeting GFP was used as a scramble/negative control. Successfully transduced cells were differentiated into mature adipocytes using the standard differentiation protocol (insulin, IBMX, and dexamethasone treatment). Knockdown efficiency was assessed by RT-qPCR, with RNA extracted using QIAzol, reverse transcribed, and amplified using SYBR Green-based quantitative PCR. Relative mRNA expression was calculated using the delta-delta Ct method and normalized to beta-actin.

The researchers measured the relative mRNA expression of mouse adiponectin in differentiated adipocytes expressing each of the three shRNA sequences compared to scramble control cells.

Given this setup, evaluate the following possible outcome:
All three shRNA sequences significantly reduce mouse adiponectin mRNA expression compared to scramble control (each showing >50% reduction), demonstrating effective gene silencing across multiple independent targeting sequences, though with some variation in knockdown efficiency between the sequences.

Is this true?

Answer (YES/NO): NO